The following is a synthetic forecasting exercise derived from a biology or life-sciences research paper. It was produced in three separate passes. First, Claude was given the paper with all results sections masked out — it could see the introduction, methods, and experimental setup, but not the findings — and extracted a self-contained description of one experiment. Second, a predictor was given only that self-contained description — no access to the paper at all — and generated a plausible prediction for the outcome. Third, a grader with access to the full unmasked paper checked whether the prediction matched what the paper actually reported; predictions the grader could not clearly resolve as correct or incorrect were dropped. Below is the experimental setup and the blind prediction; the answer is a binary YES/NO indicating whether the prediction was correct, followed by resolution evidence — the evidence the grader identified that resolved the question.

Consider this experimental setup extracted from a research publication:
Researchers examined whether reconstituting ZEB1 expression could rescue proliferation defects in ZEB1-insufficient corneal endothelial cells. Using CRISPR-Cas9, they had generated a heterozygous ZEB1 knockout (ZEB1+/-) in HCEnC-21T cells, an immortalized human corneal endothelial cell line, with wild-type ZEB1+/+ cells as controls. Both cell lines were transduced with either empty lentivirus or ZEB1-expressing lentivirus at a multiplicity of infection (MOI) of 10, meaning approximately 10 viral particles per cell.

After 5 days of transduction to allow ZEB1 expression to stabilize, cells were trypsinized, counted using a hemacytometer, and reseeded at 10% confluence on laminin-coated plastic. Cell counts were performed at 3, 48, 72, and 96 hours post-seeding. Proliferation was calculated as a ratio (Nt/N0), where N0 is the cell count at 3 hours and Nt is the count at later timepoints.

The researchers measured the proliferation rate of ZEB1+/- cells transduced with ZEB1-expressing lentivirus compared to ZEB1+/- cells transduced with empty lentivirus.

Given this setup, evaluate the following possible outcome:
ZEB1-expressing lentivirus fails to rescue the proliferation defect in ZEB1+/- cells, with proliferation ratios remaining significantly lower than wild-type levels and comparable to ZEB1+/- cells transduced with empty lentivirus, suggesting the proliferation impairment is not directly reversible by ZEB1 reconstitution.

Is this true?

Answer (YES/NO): NO